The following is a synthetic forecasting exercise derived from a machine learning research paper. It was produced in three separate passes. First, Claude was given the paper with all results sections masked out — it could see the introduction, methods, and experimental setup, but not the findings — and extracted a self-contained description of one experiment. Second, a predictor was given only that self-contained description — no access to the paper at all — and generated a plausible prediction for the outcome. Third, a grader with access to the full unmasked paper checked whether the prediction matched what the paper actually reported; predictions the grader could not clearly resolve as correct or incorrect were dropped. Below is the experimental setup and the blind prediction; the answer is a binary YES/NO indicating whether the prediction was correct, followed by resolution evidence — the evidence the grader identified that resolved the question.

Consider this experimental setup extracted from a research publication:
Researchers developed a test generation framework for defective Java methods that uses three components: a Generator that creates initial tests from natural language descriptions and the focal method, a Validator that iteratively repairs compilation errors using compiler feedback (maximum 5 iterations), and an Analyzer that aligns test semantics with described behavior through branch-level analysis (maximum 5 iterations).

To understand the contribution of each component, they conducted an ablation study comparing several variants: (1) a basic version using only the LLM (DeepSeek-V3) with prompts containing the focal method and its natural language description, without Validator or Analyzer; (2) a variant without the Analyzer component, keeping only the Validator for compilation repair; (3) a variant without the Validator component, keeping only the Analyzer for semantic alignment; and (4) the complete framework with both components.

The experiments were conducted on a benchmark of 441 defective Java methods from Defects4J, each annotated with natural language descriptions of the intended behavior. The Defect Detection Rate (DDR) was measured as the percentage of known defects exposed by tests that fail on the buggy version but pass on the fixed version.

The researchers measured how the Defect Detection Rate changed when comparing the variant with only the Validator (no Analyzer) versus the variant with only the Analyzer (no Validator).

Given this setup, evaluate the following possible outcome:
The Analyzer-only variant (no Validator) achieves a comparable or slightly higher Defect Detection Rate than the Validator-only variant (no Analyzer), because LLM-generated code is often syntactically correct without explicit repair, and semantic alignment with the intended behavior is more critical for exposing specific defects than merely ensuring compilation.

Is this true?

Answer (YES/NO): YES